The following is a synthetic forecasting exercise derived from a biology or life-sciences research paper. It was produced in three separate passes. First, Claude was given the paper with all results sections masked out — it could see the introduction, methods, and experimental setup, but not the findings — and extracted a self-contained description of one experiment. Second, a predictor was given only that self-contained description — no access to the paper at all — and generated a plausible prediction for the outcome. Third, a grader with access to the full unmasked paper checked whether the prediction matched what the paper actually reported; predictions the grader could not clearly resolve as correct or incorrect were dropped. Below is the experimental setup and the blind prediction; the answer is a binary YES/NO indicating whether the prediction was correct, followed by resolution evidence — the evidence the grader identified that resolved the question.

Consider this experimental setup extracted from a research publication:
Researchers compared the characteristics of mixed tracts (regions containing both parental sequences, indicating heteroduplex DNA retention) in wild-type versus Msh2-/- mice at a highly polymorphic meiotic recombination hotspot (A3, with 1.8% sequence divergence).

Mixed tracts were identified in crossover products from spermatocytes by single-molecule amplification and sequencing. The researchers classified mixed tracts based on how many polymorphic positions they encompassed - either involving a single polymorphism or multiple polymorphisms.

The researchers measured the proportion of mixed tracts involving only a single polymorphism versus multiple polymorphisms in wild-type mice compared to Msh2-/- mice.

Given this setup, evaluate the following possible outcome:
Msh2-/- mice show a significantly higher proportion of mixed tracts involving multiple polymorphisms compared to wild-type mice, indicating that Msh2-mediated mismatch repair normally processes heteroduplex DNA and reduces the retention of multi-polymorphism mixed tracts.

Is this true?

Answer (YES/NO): YES